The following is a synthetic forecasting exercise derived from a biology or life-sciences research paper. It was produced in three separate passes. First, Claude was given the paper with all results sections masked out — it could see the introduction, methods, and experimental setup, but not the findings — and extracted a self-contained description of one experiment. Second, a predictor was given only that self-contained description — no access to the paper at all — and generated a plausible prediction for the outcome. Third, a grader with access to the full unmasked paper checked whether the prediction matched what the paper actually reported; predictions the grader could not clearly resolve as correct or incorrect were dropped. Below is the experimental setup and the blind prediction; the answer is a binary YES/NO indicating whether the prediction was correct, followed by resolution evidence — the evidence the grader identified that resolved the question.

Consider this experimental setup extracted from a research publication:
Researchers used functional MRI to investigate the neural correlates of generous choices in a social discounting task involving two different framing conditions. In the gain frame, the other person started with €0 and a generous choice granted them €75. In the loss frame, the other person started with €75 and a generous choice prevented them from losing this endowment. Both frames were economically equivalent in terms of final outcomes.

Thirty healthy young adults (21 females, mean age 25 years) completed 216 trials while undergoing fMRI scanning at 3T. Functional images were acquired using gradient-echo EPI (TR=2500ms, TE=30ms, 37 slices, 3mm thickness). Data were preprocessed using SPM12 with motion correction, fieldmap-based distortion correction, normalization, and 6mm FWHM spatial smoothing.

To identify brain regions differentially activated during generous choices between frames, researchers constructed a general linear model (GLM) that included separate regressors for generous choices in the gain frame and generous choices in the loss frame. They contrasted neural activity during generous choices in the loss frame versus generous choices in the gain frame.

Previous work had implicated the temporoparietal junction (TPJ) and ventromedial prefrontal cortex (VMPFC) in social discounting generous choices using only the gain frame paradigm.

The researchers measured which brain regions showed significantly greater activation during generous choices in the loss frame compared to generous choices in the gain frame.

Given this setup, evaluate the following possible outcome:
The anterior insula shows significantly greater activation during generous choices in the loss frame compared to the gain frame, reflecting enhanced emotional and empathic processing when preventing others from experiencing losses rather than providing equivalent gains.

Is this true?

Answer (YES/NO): YES